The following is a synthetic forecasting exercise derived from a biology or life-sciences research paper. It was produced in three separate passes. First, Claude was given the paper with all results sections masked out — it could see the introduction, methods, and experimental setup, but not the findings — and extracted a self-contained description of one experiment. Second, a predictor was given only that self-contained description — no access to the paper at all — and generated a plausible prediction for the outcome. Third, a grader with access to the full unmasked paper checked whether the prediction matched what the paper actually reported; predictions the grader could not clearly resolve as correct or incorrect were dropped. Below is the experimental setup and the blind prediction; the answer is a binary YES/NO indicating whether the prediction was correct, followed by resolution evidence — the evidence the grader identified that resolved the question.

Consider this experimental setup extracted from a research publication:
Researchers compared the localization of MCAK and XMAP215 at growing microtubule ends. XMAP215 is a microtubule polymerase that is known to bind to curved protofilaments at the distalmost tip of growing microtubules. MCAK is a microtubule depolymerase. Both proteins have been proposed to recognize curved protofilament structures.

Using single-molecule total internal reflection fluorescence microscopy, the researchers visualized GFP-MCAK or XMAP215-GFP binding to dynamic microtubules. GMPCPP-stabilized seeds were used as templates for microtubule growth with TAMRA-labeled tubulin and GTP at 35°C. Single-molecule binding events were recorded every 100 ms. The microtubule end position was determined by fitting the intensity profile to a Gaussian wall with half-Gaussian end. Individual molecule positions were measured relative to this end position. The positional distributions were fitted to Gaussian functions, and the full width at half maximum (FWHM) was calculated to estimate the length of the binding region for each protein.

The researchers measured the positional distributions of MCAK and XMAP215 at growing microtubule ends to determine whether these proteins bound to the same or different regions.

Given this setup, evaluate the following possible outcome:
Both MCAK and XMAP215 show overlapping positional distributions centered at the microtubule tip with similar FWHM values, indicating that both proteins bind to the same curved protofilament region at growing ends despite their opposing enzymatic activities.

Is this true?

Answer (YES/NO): NO